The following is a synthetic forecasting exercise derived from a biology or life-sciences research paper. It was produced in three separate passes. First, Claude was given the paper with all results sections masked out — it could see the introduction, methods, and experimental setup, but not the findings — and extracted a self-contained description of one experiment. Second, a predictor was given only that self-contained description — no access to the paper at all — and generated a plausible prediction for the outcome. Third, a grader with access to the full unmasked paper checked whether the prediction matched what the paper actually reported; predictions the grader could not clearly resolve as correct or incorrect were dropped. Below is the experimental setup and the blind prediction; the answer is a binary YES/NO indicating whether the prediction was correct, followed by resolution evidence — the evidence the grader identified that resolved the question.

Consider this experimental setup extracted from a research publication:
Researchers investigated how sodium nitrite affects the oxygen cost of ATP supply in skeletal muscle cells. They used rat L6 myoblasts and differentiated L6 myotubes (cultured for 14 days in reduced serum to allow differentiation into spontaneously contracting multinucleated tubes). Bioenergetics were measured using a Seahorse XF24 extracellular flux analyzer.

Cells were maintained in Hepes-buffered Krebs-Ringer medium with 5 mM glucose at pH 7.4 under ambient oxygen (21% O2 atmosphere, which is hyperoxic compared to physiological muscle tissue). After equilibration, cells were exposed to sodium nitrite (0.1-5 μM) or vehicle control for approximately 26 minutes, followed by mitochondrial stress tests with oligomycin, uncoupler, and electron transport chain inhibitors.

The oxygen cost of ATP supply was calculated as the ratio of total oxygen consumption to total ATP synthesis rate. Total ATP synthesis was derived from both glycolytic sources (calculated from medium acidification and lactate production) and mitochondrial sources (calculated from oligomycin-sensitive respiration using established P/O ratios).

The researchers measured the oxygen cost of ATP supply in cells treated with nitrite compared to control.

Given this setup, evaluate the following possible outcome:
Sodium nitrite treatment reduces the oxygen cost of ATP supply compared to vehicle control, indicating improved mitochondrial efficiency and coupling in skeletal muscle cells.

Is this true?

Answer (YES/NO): NO